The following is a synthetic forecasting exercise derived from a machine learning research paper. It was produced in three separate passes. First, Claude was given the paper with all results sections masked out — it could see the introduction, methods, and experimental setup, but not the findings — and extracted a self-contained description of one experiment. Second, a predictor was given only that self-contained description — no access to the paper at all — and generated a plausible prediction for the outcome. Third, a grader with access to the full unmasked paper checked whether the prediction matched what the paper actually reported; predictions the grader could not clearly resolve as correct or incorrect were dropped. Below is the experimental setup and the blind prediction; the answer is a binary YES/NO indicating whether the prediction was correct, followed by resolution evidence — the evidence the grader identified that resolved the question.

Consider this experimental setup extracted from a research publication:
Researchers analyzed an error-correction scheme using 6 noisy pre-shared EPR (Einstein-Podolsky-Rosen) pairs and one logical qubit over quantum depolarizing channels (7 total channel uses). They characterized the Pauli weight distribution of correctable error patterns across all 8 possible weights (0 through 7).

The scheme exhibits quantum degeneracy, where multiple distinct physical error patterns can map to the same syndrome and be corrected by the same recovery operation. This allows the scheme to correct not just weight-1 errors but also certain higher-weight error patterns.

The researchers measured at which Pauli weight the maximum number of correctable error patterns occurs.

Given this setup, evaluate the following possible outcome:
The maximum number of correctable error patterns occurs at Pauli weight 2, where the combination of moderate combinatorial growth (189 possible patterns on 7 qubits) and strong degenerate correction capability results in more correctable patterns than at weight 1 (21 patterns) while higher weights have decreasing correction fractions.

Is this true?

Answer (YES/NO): NO